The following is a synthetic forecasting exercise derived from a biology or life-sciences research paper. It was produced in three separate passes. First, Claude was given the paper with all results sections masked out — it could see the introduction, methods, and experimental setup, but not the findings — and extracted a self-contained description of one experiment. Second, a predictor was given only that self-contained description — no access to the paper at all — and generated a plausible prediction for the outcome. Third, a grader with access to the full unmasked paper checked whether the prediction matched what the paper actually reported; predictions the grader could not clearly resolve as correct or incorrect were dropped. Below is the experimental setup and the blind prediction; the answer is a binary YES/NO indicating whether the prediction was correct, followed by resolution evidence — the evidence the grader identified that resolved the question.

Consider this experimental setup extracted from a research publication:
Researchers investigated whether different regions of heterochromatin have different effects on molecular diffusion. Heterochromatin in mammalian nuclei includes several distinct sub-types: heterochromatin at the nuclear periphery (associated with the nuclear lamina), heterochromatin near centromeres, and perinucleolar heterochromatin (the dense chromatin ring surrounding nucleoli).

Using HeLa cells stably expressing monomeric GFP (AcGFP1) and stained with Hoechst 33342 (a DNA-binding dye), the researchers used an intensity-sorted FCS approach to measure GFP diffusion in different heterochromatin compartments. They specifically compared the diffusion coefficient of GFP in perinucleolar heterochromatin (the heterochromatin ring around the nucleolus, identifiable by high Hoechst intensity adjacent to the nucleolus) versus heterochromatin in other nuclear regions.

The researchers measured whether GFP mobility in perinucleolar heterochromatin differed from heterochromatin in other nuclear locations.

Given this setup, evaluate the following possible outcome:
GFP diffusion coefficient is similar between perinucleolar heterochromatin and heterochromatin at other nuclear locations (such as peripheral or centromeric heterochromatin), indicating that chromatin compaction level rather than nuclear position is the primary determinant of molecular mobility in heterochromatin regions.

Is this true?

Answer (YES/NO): NO